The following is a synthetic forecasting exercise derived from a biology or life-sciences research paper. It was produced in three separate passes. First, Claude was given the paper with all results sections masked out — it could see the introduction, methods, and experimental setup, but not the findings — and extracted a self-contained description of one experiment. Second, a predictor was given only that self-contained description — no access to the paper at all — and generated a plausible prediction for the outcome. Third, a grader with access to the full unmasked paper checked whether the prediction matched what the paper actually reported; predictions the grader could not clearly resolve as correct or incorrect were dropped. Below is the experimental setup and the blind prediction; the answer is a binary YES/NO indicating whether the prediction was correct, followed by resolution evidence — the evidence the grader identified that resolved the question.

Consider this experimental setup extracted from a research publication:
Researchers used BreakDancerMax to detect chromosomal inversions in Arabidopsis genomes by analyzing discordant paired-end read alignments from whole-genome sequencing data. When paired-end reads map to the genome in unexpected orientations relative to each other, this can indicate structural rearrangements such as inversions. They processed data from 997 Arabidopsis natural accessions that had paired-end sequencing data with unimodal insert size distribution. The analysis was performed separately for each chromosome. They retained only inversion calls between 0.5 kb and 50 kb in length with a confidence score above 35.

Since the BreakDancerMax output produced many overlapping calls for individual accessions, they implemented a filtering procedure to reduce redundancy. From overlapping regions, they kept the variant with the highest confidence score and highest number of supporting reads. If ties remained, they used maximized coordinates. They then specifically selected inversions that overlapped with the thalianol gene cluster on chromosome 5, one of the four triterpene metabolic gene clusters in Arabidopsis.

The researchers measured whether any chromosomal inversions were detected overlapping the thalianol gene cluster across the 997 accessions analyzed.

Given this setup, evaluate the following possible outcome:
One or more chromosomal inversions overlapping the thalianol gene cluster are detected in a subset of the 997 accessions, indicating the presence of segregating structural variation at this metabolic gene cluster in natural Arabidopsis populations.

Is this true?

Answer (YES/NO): YES